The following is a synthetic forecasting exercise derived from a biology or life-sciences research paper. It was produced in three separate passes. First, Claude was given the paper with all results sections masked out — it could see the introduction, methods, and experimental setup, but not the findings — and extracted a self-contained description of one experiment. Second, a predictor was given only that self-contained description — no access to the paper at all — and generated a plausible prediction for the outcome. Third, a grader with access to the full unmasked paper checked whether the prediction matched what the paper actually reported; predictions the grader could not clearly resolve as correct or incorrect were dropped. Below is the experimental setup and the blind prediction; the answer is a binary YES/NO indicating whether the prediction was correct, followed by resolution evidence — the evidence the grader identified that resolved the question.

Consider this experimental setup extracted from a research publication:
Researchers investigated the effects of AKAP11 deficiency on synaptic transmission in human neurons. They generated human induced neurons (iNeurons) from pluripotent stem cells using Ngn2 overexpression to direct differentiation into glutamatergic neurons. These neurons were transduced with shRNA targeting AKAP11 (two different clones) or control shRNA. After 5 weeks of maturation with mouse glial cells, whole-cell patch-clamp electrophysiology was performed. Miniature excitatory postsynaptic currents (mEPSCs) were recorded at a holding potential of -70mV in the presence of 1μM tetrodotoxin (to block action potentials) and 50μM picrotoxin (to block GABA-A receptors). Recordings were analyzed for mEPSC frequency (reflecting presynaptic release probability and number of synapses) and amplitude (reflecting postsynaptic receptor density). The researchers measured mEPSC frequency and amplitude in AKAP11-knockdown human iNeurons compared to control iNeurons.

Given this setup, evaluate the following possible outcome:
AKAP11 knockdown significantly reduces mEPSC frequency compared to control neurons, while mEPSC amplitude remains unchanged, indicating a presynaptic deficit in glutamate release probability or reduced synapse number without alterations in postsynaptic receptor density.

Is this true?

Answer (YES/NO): YES